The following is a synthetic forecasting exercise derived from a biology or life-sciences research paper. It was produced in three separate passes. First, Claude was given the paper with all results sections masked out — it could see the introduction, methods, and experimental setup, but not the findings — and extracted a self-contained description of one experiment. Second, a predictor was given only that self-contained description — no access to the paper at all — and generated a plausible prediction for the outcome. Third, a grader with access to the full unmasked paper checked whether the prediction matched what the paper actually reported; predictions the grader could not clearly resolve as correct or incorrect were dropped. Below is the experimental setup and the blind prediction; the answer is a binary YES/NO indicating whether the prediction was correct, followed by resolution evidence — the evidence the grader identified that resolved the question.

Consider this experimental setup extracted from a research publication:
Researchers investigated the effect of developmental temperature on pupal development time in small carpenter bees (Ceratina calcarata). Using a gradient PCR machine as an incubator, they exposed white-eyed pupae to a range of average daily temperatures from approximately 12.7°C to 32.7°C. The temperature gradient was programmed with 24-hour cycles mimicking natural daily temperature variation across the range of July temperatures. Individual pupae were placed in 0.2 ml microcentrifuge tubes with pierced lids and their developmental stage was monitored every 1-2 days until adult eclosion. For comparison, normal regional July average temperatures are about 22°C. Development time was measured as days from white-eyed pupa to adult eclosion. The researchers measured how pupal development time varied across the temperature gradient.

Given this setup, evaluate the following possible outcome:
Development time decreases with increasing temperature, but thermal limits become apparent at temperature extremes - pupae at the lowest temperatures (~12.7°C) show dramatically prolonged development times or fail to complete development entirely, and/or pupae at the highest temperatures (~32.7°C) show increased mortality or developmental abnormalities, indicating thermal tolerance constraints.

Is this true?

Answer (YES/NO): YES